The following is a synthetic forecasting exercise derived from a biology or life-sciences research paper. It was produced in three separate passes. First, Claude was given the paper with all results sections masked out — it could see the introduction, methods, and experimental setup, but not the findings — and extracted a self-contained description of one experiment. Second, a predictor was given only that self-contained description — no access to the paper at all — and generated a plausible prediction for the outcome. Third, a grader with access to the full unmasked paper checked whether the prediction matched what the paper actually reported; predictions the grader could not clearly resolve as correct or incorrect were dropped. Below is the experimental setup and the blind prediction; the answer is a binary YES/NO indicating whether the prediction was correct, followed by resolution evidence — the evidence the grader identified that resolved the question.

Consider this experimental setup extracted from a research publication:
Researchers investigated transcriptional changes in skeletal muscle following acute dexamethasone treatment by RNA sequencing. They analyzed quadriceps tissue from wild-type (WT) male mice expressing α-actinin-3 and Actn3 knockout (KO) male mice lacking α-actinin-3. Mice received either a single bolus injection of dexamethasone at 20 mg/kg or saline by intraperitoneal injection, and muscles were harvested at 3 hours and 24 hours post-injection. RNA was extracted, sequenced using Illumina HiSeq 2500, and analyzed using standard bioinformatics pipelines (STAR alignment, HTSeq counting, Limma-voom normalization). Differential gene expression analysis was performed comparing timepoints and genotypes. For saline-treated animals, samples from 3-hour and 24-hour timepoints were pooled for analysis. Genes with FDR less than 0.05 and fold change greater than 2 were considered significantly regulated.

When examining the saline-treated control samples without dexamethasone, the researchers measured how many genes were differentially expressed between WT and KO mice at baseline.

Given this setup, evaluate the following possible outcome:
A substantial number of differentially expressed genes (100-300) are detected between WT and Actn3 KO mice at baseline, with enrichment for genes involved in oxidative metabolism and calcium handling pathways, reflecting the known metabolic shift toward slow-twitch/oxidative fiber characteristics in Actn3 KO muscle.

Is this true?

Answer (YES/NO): NO